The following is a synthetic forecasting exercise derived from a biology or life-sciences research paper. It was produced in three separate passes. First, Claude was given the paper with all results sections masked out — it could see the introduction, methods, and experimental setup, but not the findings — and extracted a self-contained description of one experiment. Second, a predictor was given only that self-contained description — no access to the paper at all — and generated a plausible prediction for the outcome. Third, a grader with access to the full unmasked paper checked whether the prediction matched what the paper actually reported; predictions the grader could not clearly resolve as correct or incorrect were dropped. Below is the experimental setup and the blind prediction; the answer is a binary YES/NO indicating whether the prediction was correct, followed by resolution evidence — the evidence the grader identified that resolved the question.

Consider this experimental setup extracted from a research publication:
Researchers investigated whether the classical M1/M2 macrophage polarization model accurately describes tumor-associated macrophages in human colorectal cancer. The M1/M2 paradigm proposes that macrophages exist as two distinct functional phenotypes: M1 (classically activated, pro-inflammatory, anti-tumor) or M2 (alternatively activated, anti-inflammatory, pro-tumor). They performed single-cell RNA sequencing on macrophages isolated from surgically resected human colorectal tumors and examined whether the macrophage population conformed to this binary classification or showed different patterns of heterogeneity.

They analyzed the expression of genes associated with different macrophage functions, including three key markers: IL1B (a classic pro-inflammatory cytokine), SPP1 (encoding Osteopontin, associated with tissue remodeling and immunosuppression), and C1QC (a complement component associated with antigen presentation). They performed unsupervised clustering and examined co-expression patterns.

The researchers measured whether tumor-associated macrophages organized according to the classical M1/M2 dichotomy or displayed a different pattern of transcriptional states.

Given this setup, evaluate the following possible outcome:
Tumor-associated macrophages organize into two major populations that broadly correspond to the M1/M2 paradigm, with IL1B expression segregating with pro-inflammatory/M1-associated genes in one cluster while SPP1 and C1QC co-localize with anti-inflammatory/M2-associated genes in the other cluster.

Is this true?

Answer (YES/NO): NO